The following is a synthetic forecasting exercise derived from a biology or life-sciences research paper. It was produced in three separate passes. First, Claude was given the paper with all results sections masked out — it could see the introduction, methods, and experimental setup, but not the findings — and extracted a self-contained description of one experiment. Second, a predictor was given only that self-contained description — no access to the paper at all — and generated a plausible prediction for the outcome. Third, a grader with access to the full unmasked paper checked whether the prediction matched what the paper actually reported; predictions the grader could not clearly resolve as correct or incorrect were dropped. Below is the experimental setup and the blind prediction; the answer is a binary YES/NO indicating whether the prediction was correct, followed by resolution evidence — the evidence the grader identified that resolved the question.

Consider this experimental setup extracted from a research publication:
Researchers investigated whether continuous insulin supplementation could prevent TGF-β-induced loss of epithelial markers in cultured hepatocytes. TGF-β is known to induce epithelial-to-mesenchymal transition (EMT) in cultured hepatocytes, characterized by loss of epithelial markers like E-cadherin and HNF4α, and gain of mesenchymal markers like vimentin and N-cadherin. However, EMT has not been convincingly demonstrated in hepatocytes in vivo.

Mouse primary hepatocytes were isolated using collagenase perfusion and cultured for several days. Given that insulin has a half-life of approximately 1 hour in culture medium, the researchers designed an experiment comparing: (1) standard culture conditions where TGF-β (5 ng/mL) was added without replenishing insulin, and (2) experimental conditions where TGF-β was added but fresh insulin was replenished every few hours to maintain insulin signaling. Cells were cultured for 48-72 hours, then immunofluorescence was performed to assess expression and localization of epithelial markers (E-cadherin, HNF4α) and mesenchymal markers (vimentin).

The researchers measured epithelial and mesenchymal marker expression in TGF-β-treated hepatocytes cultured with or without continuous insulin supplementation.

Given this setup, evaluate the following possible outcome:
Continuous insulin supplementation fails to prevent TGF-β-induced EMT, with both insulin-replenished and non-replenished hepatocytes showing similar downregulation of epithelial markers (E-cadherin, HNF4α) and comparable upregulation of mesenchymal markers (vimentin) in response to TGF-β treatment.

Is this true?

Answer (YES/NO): NO